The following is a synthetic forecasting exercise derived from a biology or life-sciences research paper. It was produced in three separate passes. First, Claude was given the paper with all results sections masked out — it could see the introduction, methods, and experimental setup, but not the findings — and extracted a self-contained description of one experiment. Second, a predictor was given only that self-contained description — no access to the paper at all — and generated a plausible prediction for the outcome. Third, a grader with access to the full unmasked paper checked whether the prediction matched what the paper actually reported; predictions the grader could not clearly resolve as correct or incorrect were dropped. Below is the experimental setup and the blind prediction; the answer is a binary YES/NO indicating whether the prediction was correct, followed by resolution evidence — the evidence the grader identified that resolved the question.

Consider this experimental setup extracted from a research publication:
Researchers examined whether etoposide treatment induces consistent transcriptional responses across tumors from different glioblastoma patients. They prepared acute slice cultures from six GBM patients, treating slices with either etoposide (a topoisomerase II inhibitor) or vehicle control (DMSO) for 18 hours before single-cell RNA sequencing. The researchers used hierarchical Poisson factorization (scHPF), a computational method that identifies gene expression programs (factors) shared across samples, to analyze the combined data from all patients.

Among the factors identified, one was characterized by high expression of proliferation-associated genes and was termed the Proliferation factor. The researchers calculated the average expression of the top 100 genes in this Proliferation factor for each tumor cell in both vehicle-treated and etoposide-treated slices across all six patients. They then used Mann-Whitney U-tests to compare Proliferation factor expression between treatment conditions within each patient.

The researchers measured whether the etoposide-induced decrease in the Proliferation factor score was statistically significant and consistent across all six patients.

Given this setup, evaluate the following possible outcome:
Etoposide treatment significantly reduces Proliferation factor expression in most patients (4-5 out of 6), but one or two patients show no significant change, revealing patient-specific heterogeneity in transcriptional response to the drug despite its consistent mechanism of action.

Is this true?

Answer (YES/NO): YES